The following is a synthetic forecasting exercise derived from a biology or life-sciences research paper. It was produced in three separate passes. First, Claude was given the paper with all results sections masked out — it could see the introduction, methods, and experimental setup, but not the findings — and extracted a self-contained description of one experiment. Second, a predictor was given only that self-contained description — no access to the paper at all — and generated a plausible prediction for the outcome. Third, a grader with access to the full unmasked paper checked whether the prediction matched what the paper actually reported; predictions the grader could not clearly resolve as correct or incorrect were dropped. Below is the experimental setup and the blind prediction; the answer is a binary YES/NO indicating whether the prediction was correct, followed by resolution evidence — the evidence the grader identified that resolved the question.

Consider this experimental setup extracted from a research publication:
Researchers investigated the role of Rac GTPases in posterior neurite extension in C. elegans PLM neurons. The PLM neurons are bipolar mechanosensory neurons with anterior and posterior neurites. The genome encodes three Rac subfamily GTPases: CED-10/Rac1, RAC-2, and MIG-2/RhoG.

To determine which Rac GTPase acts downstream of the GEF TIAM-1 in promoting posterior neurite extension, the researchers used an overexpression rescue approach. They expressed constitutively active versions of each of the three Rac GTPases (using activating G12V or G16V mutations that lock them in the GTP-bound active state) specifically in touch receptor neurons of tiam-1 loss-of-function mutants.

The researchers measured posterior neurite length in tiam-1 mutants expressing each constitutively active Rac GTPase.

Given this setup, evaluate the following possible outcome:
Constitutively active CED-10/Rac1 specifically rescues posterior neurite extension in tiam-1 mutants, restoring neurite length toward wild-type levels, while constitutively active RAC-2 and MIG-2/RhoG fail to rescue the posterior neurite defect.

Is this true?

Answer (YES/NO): NO